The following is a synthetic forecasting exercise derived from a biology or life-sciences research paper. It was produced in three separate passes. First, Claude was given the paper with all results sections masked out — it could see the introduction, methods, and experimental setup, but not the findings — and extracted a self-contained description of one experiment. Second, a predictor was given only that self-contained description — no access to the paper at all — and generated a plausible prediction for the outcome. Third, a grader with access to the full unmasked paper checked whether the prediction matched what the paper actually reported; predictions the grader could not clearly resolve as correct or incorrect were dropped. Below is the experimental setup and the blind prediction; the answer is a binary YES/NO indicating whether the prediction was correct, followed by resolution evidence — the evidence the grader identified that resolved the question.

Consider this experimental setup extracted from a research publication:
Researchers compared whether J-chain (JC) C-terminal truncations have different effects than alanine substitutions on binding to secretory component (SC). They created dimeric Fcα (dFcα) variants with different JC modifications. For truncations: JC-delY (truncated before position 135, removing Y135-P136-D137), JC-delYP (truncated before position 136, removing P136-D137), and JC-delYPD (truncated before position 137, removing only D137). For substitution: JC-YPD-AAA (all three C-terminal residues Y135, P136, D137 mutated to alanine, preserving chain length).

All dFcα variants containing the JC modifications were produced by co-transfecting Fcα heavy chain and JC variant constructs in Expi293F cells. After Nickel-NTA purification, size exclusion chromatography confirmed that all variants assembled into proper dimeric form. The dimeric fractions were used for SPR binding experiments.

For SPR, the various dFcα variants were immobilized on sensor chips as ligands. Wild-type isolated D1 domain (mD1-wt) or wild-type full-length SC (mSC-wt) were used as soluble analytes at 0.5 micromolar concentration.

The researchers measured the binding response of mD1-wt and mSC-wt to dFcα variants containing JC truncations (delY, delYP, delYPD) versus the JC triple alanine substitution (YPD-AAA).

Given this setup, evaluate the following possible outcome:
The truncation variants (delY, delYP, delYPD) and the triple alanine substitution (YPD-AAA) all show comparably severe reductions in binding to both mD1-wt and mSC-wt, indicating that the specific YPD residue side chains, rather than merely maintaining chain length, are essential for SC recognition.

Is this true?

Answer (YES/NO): NO